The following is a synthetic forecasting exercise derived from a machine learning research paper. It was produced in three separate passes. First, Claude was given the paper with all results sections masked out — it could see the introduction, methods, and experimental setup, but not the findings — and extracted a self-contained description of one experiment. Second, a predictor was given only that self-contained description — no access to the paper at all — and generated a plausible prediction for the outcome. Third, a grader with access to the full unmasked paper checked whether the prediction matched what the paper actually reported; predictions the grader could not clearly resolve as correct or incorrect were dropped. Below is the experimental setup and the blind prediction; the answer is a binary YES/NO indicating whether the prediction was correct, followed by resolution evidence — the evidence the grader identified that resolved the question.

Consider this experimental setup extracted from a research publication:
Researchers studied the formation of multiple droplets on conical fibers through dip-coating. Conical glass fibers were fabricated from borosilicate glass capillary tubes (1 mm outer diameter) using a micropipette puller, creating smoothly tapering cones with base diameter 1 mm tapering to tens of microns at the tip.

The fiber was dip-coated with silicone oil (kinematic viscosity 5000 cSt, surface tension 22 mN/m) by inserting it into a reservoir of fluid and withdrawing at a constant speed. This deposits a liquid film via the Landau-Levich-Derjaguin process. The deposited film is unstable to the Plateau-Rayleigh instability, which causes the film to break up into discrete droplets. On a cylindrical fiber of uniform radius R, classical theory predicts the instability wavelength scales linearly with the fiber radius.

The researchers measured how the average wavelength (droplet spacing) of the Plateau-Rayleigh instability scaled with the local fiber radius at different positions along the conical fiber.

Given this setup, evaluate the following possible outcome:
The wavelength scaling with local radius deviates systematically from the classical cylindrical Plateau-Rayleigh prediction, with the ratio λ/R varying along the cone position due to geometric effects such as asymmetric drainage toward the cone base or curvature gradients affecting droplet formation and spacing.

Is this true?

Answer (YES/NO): NO